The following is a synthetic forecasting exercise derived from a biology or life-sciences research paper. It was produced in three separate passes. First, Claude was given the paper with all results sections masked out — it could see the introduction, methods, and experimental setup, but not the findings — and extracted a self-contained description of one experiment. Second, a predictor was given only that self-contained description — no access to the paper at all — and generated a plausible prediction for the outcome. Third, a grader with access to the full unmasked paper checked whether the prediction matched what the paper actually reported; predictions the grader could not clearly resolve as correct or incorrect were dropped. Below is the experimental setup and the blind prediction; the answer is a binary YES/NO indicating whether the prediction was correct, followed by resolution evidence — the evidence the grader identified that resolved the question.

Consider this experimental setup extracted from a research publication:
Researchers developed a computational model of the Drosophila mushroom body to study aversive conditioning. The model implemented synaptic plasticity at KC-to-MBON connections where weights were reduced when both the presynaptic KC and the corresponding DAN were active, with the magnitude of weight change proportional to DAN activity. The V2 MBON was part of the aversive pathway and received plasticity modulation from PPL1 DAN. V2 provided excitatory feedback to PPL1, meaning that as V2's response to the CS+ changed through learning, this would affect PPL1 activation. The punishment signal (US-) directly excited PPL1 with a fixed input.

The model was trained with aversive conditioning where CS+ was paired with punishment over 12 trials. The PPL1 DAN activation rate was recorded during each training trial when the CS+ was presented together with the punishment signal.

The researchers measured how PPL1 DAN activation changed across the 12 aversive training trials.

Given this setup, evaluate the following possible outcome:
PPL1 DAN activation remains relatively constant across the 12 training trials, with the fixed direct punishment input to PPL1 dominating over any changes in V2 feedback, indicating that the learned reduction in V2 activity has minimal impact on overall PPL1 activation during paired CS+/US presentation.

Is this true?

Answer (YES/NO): NO